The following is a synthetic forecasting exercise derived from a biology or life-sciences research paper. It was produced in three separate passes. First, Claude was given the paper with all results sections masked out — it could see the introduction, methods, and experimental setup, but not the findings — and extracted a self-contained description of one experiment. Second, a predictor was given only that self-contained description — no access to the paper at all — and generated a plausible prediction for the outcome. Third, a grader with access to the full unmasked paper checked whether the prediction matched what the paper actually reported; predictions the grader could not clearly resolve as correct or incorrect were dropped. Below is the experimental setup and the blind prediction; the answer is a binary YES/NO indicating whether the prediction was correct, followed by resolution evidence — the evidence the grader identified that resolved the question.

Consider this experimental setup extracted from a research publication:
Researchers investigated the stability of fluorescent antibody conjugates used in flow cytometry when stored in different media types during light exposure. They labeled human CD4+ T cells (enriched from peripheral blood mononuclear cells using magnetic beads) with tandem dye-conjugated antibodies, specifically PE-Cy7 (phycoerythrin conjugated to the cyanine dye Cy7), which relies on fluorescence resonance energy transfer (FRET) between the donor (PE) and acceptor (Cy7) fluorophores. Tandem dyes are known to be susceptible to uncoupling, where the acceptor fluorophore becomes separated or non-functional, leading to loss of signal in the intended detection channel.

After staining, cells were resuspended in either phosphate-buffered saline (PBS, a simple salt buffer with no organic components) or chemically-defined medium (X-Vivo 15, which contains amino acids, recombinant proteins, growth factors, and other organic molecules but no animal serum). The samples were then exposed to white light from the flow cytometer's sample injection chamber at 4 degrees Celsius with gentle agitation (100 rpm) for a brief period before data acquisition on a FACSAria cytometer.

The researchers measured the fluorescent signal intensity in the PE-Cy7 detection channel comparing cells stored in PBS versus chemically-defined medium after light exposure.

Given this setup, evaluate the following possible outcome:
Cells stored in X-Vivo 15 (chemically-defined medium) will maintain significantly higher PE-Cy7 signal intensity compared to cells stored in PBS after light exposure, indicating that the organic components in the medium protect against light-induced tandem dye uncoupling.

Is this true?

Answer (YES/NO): NO